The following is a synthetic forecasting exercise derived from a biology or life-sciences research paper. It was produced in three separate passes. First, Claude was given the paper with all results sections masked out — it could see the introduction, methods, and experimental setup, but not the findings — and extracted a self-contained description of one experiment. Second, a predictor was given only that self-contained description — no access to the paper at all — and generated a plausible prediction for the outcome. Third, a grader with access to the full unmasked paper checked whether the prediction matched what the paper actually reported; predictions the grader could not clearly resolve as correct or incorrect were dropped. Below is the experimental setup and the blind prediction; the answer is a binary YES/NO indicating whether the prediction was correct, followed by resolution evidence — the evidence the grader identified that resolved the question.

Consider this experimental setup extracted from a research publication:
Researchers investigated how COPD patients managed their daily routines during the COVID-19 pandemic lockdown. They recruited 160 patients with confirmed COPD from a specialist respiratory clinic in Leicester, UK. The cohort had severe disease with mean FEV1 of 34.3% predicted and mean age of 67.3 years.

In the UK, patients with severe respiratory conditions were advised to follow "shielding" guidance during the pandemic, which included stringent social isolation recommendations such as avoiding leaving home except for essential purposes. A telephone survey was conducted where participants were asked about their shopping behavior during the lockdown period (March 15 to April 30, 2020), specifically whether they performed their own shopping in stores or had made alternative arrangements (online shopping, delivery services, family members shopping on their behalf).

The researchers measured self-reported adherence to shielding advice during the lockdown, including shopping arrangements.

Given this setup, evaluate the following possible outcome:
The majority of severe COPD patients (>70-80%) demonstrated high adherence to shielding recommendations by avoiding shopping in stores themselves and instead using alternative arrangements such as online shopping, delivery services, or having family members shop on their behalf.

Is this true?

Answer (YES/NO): YES